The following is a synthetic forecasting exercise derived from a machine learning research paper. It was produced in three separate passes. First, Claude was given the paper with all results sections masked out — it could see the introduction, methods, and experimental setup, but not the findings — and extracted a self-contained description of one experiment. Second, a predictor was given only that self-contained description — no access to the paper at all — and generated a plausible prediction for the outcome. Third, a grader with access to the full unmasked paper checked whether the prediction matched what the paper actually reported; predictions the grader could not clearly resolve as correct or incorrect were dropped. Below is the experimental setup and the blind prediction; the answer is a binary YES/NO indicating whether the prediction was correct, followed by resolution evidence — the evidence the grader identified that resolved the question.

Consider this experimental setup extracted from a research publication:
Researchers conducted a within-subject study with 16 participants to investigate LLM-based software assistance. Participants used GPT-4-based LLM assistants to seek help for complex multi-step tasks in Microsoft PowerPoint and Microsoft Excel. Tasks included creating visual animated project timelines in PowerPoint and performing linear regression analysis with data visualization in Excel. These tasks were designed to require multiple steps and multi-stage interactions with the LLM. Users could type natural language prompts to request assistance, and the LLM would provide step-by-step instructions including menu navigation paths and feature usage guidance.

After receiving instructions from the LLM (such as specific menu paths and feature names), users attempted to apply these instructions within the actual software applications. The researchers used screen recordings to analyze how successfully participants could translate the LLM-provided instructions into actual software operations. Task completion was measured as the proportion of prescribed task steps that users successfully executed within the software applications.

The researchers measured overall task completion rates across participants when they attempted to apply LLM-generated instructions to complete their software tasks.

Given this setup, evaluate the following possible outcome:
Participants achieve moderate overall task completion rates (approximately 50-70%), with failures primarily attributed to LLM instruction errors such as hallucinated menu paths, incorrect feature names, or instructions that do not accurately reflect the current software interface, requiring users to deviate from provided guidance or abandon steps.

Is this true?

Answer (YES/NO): NO